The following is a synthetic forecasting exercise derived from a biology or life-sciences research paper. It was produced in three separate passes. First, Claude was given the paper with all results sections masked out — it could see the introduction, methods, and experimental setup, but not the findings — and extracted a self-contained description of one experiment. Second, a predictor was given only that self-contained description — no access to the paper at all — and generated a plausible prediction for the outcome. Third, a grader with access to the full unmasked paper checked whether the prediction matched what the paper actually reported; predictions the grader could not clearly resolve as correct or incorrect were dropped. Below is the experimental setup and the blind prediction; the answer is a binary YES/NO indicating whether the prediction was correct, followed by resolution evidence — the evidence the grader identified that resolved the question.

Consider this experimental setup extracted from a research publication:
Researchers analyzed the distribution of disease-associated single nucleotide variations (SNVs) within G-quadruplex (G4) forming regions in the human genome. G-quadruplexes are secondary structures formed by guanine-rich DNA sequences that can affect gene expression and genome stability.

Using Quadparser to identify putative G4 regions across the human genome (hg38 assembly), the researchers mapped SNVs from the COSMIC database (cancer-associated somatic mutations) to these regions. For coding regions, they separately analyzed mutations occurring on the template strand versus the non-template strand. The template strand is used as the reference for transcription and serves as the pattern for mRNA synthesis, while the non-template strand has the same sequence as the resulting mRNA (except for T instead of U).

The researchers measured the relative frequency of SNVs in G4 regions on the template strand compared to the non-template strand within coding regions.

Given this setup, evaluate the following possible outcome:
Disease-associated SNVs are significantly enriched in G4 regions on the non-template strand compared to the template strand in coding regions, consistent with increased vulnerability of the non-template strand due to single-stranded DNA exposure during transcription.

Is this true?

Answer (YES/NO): YES